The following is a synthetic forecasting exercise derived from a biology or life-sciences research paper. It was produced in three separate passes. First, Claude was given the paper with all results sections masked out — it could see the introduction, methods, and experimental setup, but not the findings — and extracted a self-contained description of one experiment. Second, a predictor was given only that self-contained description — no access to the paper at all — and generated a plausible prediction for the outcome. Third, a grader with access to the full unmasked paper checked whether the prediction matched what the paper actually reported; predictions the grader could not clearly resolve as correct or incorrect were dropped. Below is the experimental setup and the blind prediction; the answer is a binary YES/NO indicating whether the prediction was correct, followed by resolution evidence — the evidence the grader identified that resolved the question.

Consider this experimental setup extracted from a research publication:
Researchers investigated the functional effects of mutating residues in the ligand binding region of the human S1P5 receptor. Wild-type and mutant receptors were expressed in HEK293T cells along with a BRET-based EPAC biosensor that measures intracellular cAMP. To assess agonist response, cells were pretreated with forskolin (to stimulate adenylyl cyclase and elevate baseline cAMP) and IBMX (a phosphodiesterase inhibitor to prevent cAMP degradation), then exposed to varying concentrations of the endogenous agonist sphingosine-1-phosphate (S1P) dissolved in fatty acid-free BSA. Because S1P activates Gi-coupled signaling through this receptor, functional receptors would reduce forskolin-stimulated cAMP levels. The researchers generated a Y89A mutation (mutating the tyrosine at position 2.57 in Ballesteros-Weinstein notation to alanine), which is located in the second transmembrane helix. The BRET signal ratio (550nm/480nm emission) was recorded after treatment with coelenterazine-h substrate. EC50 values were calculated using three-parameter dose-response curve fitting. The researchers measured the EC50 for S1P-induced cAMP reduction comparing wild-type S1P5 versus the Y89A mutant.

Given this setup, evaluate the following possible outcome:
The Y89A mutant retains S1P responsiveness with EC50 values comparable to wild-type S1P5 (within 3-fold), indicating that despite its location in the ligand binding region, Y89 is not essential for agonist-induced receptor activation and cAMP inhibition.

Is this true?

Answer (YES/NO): NO